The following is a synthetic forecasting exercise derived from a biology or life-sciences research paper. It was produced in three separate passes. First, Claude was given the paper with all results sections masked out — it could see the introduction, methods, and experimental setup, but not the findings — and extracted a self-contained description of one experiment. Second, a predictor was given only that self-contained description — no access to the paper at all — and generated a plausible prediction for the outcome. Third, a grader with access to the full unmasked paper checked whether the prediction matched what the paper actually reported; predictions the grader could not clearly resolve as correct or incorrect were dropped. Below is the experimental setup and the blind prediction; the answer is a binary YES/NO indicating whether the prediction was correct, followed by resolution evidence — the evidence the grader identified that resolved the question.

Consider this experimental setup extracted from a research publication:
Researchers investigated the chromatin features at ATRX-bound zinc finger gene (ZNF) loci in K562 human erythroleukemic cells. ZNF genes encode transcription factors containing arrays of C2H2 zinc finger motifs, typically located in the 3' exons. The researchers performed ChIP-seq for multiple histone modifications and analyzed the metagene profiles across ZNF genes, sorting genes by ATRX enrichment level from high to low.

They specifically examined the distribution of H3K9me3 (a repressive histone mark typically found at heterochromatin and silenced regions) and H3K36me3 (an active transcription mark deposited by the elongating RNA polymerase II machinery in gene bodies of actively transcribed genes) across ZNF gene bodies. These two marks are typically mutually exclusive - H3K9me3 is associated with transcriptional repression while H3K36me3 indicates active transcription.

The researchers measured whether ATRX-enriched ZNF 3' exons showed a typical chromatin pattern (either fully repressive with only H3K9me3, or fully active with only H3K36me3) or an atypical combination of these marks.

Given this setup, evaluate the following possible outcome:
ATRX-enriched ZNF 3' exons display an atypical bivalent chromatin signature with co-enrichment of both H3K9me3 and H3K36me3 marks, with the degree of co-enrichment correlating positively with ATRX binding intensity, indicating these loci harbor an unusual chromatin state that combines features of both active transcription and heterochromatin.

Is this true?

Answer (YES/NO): YES